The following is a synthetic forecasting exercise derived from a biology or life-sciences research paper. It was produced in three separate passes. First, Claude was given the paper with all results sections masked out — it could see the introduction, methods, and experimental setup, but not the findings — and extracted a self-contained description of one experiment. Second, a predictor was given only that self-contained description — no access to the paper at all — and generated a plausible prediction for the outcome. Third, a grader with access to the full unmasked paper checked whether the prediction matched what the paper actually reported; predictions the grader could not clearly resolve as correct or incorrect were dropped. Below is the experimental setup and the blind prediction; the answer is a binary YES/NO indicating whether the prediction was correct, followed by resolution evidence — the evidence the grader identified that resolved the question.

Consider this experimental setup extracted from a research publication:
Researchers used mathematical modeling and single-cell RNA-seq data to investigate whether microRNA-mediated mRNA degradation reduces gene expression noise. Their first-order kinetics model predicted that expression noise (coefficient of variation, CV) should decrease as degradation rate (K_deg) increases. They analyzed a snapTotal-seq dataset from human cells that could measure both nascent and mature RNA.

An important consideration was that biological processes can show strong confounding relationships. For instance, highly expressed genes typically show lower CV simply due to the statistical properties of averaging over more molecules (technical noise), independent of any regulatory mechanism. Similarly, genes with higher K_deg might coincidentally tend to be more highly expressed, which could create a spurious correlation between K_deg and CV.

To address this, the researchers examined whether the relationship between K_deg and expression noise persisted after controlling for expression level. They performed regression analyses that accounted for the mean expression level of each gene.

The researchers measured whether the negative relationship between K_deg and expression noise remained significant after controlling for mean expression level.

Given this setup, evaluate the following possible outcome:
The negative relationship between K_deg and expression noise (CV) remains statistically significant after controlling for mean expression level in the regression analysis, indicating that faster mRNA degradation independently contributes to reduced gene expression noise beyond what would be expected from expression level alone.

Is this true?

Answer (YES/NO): YES